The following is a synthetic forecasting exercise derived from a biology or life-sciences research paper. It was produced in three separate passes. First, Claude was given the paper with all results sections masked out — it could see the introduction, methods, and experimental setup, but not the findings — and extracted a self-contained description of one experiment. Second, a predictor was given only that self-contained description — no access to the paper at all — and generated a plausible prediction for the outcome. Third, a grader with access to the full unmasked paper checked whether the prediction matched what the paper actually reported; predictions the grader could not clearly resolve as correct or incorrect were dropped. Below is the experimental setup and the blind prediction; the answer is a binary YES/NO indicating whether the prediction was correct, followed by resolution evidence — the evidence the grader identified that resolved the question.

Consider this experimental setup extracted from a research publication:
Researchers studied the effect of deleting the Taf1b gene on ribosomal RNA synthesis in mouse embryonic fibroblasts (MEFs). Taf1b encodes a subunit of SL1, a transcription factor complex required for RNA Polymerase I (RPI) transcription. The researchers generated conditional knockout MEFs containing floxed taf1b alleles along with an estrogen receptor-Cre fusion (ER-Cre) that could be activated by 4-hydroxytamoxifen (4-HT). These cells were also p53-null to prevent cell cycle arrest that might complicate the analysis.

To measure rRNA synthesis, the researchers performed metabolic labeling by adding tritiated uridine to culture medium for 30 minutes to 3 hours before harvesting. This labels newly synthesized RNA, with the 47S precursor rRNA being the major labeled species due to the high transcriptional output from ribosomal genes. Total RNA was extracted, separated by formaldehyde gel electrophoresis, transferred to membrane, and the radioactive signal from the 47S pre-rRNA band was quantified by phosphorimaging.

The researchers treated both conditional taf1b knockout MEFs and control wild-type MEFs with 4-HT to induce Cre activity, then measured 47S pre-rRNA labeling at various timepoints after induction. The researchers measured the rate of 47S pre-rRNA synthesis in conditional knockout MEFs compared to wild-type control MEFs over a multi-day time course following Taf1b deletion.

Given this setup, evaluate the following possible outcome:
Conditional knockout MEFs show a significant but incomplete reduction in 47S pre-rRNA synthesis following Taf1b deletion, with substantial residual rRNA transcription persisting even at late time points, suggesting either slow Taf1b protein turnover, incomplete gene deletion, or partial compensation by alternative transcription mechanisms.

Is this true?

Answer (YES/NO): NO